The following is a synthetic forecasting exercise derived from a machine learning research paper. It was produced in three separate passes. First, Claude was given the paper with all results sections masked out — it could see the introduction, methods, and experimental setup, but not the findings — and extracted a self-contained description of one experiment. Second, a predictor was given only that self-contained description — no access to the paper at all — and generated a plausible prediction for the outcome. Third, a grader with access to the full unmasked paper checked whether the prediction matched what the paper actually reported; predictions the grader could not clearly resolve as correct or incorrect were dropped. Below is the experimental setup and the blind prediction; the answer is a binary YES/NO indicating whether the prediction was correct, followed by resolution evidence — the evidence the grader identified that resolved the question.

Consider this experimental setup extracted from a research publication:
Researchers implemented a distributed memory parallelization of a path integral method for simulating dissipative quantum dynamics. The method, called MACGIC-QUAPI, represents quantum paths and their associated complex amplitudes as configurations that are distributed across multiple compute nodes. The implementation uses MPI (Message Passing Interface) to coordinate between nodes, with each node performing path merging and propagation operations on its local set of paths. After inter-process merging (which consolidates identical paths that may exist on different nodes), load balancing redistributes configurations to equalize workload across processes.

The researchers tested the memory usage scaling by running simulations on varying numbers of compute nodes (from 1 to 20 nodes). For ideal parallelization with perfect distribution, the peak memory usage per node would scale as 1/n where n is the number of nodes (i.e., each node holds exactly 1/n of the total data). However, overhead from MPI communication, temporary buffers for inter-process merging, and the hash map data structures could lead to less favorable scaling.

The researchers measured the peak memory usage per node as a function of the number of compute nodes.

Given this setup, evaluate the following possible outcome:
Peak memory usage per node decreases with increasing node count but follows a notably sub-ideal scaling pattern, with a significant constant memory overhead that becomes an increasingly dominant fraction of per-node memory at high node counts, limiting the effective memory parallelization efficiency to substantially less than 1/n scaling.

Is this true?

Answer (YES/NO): NO